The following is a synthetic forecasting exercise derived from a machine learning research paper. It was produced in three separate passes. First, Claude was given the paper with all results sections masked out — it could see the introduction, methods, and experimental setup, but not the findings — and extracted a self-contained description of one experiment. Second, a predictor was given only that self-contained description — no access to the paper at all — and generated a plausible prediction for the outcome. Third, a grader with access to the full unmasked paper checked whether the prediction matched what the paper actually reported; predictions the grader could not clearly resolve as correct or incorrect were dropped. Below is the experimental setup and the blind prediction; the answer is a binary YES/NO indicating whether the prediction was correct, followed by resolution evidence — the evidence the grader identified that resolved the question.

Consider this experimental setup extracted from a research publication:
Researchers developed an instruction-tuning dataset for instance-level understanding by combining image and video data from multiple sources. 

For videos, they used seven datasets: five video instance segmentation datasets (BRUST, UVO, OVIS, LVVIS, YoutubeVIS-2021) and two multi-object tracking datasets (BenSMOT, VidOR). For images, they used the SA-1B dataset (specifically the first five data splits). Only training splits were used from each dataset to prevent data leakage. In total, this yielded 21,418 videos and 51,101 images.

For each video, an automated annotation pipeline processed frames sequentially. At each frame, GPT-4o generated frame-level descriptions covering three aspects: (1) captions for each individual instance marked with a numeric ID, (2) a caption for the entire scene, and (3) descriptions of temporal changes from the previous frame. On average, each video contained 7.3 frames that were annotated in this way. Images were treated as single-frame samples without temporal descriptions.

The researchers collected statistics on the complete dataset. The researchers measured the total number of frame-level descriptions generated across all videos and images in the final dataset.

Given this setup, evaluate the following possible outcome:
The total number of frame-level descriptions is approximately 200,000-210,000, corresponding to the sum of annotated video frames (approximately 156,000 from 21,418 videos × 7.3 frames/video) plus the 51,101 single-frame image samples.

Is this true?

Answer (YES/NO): YES